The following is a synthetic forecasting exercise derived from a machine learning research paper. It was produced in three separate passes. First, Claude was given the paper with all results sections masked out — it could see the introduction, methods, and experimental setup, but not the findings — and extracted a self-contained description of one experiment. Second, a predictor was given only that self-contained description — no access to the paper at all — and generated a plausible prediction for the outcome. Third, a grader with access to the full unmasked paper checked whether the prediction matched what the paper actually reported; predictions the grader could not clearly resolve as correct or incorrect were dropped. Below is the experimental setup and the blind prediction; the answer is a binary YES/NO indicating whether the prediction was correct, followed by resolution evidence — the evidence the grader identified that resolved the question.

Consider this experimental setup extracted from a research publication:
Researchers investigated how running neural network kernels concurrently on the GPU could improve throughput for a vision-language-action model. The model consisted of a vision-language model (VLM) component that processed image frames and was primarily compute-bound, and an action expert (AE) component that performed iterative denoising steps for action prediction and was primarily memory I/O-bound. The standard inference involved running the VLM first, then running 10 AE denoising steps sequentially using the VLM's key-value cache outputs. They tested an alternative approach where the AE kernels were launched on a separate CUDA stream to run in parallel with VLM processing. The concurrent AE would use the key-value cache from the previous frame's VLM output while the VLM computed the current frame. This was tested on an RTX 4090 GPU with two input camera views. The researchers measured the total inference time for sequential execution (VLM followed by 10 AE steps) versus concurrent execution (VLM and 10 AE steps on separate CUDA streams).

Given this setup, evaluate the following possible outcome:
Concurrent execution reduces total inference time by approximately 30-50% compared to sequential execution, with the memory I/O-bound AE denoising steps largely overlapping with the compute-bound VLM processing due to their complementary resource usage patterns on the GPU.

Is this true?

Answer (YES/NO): NO